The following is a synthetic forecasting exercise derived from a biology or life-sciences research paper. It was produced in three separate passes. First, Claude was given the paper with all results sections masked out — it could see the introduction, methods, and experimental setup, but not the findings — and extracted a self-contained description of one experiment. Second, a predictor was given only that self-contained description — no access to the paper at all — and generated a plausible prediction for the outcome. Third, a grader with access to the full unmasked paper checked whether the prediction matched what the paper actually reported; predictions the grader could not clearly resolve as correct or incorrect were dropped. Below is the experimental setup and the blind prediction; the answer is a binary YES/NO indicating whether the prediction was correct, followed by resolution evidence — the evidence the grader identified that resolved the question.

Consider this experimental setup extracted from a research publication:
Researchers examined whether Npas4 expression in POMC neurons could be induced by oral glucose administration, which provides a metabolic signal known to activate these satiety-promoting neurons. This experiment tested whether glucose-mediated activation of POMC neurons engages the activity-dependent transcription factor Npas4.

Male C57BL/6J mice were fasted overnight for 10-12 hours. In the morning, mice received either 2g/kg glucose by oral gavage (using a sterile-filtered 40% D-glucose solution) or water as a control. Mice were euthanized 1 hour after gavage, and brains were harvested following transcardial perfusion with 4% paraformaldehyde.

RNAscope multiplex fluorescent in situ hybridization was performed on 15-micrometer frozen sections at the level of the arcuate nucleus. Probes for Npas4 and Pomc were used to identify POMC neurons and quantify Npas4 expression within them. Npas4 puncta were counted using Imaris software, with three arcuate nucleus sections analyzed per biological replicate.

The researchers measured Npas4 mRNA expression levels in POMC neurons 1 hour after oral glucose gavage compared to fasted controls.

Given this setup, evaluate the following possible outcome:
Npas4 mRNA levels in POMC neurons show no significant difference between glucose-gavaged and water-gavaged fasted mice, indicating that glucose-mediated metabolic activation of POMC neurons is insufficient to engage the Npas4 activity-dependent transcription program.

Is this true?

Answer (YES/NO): NO